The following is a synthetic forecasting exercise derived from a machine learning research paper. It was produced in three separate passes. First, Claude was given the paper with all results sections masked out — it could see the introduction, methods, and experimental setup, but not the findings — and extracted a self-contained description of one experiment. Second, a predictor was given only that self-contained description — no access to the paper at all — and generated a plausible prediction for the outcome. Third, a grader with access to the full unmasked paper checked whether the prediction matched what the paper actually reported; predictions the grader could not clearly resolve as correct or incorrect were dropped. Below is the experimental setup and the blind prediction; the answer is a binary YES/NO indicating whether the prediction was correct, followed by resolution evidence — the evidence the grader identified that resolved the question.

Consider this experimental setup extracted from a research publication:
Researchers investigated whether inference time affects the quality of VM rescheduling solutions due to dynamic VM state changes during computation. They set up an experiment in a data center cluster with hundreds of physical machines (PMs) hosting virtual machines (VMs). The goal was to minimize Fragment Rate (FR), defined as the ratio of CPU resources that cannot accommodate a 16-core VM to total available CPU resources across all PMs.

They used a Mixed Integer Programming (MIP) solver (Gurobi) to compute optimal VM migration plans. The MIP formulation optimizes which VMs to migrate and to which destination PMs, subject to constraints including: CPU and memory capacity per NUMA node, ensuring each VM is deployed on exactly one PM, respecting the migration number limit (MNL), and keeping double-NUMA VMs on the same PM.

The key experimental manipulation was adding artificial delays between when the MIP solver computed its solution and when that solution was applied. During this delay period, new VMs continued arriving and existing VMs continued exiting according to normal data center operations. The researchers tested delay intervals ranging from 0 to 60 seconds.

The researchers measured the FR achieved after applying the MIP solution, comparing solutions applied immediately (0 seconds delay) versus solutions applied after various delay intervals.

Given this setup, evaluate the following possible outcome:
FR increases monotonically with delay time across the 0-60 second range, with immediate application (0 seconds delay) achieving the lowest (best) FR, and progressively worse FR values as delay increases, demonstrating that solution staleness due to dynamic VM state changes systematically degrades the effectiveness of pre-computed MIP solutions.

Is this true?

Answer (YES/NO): NO